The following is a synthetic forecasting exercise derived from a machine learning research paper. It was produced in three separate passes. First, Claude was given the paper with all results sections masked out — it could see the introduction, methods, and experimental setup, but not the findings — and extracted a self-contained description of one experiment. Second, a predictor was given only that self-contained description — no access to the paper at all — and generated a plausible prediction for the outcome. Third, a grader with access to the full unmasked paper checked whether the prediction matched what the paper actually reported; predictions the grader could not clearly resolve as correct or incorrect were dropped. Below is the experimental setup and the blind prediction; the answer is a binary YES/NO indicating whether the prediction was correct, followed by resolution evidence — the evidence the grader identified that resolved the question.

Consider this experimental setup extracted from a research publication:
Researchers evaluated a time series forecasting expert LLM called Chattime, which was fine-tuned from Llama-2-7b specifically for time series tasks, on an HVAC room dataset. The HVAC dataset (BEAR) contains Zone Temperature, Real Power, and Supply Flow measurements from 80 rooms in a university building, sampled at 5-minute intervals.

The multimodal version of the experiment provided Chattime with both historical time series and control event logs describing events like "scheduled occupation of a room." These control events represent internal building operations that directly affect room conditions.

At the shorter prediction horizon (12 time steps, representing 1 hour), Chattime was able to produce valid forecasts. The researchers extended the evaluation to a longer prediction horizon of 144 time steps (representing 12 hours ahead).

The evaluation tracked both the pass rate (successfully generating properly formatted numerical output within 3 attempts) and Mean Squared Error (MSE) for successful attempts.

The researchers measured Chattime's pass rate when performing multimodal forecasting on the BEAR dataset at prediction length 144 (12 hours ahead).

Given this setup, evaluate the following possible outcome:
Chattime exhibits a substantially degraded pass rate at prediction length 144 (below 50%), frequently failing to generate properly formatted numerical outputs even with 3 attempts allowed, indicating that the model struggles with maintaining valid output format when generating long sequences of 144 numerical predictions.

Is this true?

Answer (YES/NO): YES